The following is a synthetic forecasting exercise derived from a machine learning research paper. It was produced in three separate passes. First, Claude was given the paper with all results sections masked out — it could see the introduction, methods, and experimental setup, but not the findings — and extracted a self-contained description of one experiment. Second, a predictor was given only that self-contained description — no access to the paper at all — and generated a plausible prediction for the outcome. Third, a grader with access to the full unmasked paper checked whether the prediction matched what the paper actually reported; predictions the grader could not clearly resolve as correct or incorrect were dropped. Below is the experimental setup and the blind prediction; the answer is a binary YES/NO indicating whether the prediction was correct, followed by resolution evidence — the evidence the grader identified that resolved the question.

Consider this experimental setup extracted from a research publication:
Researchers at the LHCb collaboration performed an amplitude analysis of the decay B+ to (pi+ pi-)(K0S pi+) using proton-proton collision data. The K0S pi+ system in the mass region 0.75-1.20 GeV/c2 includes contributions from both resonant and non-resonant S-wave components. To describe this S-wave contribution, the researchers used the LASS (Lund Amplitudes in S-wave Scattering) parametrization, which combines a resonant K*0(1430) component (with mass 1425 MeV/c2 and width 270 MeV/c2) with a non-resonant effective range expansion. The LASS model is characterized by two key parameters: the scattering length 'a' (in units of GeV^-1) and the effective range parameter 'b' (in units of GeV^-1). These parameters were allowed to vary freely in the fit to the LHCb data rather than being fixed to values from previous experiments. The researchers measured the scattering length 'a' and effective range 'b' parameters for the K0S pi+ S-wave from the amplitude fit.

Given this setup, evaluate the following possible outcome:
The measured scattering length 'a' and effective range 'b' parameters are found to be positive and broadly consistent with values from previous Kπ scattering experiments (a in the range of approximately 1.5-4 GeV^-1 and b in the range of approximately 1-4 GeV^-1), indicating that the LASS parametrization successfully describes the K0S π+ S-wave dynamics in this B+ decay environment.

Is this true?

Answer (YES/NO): YES